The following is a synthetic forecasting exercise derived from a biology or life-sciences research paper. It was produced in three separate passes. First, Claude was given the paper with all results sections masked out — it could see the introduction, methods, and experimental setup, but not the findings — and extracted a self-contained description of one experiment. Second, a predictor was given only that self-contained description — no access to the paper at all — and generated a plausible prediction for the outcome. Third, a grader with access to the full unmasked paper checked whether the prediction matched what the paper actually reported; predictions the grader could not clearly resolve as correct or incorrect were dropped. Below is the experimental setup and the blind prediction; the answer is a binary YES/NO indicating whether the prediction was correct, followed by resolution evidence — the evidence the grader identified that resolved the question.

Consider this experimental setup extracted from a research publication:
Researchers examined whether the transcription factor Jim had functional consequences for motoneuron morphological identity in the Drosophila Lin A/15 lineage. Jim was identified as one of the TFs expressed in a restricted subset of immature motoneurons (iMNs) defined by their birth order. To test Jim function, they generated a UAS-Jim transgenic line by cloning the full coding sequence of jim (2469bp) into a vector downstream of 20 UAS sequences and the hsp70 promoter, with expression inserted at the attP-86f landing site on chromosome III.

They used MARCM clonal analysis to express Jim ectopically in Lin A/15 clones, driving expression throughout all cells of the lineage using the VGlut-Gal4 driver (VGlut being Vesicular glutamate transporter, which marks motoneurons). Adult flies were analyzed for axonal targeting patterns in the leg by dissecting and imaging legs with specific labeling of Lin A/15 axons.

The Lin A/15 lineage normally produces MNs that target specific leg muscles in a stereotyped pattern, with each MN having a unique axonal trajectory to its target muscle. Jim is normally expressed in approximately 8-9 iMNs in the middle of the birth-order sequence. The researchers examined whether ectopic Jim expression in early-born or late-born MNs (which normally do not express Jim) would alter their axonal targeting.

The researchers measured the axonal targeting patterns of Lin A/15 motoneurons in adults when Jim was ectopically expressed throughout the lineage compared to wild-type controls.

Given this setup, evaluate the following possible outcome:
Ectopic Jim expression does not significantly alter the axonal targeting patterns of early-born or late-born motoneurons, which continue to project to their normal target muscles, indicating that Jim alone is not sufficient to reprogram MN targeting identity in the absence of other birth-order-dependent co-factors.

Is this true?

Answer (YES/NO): NO